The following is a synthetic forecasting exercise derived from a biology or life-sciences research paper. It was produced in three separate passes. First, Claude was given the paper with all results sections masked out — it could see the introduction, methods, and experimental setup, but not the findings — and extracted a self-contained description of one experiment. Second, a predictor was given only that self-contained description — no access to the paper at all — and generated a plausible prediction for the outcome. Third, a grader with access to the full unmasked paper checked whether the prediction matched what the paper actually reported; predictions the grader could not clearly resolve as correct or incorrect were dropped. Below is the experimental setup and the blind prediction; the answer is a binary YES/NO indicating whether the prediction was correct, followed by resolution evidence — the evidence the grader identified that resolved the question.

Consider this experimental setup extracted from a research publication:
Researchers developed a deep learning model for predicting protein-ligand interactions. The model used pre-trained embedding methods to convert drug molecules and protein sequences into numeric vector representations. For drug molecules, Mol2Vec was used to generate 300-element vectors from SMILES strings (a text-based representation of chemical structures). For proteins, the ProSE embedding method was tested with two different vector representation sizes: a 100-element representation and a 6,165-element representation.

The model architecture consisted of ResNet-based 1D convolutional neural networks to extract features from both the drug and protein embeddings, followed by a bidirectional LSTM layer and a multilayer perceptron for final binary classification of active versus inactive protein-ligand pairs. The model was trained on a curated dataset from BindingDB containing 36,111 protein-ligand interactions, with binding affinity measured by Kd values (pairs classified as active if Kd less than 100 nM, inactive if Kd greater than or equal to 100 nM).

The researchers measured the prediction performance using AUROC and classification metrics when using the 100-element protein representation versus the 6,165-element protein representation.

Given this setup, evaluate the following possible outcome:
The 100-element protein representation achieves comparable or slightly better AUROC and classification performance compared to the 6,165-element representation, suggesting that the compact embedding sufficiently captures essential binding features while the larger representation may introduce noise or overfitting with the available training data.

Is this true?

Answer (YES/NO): NO